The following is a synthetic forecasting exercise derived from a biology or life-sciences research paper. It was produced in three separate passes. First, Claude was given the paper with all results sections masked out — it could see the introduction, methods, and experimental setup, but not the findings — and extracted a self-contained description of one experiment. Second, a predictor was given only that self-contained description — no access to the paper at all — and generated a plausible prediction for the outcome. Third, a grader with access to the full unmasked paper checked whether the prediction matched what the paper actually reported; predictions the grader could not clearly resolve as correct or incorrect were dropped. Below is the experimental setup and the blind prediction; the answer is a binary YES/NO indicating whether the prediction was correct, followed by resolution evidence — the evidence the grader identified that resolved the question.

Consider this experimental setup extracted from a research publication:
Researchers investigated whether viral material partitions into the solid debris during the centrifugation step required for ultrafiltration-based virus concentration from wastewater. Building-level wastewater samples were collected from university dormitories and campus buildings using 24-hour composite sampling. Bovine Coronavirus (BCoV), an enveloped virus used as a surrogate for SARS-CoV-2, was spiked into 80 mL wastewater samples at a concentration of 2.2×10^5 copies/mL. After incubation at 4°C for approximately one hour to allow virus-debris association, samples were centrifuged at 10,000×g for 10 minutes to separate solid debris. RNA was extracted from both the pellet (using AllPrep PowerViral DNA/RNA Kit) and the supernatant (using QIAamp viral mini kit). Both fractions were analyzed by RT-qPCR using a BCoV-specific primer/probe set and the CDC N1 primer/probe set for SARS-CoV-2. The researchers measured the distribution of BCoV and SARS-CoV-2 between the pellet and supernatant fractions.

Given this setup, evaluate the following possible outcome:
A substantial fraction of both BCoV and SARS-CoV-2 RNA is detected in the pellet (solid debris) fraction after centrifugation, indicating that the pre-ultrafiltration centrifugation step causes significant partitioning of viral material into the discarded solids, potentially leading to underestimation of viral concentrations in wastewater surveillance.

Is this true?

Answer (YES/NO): NO